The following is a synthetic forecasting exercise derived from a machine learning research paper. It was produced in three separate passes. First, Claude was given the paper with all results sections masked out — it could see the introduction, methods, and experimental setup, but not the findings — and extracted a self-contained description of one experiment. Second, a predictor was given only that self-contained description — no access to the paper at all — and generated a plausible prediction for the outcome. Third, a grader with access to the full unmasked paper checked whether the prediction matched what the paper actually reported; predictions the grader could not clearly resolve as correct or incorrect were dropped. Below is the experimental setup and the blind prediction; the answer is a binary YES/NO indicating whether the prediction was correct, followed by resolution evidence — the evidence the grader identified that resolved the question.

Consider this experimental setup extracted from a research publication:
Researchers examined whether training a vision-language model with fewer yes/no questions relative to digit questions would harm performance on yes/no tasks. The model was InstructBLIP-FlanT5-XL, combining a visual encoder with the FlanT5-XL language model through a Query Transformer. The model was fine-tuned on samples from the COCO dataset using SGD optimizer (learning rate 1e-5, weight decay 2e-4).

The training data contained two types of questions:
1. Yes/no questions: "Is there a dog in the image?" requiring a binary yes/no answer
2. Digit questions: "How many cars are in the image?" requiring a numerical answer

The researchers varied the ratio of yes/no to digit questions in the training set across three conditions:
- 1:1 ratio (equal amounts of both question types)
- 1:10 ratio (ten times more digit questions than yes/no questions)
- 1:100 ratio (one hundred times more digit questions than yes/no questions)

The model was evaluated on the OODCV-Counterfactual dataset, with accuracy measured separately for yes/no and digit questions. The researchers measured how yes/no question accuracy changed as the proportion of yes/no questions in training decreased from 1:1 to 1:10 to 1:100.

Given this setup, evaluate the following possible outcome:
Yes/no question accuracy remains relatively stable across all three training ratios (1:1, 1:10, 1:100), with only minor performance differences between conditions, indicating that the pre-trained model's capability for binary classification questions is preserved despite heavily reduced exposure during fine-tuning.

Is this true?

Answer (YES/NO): YES